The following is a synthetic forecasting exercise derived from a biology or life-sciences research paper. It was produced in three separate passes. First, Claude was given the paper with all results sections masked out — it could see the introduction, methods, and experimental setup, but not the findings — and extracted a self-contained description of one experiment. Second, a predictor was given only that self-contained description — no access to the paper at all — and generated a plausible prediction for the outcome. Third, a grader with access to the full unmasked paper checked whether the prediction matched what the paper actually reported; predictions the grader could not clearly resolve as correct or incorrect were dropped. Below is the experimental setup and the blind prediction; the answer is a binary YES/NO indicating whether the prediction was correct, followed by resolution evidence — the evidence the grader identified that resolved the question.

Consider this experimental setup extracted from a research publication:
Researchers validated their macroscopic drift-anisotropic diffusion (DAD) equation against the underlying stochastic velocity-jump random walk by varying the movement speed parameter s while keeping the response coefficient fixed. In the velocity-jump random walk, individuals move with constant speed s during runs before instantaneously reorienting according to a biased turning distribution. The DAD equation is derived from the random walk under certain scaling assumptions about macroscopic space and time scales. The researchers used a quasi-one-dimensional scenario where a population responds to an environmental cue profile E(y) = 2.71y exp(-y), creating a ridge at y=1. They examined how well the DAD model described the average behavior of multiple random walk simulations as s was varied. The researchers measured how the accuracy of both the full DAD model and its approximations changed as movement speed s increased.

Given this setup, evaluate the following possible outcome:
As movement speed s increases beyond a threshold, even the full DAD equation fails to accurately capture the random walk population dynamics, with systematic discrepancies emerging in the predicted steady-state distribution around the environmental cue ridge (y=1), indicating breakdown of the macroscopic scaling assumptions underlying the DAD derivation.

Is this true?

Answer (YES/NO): YES